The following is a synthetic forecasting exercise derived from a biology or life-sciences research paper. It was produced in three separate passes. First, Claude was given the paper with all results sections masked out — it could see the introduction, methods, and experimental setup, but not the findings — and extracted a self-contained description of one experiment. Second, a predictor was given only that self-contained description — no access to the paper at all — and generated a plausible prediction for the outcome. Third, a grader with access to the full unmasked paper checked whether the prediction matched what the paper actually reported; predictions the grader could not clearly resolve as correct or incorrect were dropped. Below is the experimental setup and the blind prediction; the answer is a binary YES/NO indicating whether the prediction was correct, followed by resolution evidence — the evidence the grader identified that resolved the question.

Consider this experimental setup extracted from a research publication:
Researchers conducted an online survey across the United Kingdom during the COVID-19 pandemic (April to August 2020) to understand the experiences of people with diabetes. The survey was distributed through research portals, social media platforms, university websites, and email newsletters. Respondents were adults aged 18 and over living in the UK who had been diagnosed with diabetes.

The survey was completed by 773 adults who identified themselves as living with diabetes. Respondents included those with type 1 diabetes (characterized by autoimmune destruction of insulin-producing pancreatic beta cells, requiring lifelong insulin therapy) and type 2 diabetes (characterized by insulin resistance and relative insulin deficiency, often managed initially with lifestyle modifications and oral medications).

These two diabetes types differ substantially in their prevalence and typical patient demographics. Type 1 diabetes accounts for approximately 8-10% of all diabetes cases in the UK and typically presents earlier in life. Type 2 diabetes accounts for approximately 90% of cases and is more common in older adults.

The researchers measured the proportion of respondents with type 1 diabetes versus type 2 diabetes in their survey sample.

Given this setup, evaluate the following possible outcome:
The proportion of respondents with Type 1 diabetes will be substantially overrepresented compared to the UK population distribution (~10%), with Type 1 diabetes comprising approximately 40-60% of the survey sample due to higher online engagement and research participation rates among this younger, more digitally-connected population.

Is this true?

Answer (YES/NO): NO